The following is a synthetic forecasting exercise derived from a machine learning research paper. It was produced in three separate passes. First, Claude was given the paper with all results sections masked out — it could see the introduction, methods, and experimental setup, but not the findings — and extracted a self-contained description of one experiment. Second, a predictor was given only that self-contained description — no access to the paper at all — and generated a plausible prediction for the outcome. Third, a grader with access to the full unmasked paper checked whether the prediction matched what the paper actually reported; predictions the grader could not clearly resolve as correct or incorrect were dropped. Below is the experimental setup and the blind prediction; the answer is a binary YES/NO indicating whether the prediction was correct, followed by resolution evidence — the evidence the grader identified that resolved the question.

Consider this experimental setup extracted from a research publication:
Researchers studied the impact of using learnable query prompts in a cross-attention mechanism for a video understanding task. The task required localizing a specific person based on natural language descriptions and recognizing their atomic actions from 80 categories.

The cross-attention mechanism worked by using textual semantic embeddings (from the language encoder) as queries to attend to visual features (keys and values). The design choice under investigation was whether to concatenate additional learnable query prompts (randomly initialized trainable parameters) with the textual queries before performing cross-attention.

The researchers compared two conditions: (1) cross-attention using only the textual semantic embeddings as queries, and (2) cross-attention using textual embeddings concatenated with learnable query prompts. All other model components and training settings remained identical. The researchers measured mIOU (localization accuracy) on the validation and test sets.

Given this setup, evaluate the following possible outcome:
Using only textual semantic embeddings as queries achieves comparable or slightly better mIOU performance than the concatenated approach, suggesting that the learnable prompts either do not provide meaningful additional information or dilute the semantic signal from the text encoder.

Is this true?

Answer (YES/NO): NO